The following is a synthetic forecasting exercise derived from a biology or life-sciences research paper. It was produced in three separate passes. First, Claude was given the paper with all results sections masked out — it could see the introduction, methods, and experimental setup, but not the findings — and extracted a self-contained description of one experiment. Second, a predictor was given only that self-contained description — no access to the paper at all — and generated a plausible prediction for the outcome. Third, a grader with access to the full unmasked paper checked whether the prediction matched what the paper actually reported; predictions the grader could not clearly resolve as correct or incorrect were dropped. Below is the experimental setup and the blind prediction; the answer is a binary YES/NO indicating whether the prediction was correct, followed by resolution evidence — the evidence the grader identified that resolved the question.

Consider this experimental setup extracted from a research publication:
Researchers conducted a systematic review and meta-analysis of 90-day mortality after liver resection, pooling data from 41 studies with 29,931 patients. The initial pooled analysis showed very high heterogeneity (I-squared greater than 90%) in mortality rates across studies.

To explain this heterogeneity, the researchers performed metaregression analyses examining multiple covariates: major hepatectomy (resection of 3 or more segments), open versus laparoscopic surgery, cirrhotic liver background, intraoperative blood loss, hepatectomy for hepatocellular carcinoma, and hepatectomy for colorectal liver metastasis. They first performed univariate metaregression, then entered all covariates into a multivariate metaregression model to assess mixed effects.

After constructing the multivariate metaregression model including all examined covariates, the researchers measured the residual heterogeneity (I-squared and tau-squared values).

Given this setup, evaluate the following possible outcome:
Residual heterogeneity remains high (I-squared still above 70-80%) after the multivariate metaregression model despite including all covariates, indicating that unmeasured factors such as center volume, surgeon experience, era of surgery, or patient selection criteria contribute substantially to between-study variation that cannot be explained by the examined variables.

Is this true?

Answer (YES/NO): NO